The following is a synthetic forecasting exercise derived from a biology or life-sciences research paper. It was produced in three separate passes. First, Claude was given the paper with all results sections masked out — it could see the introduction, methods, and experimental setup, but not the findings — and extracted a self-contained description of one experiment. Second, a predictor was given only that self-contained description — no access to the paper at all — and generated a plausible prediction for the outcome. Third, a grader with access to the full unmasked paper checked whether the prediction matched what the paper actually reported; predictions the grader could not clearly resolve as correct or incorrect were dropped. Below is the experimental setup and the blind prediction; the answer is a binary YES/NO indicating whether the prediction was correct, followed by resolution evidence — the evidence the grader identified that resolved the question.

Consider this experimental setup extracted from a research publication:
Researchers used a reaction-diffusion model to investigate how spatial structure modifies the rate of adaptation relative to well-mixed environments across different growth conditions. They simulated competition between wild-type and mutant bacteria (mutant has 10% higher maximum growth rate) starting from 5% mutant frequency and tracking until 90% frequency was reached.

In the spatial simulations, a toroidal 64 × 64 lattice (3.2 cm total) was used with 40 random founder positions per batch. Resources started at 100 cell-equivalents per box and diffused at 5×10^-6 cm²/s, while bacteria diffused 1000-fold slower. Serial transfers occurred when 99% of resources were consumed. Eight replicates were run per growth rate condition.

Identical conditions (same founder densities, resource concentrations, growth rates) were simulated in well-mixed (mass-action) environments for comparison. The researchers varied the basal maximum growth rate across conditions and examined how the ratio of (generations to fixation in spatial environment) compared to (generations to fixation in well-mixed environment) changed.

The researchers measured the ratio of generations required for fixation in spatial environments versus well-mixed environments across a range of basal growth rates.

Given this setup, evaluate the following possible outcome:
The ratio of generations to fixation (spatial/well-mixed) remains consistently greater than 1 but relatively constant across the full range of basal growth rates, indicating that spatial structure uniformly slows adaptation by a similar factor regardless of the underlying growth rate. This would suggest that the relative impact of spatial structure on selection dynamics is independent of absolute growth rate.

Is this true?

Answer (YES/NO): NO